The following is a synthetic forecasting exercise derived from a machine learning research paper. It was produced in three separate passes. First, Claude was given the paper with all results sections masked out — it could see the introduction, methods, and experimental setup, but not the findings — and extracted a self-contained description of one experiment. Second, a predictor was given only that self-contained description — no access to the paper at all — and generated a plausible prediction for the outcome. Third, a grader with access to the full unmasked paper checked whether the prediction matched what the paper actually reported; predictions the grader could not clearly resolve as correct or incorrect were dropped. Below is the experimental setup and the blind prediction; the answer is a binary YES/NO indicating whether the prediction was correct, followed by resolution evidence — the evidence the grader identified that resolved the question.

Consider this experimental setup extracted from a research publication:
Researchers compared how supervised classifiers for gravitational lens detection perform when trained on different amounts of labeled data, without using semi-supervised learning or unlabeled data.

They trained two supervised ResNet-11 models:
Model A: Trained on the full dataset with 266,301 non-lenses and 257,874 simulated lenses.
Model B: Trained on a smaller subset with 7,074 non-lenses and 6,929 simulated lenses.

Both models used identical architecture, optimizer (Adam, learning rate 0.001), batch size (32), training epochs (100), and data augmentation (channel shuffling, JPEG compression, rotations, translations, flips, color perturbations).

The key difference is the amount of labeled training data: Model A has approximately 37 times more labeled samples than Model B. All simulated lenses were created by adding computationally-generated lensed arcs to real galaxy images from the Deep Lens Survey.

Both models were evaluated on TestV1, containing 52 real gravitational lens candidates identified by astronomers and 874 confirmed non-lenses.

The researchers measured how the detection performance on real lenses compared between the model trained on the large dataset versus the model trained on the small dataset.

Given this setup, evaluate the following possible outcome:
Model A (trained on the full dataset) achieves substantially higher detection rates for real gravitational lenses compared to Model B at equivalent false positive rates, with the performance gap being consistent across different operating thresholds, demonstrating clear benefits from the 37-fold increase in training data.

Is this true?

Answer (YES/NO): NO